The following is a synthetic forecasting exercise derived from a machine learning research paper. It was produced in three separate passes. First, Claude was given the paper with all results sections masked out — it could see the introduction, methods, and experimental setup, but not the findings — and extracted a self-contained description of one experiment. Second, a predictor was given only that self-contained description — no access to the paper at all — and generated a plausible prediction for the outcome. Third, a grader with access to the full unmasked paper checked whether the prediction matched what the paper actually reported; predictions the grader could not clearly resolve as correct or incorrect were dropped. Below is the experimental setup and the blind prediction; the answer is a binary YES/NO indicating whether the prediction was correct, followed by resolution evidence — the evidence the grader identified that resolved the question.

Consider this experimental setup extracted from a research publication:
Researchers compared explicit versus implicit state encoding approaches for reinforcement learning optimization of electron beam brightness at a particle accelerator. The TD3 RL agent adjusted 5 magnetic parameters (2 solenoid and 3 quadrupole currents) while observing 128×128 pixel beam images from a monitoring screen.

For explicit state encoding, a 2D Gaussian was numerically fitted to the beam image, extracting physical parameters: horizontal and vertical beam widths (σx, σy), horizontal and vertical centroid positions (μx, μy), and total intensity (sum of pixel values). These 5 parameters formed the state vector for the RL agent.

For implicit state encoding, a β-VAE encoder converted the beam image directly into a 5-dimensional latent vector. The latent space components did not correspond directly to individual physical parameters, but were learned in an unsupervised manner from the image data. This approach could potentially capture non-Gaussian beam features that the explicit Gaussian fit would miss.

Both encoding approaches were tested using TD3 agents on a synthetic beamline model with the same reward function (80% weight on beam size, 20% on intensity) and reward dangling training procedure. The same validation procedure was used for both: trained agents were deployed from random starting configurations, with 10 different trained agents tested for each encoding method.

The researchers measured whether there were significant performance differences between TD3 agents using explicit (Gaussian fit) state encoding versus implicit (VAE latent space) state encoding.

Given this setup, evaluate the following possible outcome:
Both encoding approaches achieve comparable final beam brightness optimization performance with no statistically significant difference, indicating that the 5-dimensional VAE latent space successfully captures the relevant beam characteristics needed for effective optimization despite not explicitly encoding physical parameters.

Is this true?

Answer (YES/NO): YES